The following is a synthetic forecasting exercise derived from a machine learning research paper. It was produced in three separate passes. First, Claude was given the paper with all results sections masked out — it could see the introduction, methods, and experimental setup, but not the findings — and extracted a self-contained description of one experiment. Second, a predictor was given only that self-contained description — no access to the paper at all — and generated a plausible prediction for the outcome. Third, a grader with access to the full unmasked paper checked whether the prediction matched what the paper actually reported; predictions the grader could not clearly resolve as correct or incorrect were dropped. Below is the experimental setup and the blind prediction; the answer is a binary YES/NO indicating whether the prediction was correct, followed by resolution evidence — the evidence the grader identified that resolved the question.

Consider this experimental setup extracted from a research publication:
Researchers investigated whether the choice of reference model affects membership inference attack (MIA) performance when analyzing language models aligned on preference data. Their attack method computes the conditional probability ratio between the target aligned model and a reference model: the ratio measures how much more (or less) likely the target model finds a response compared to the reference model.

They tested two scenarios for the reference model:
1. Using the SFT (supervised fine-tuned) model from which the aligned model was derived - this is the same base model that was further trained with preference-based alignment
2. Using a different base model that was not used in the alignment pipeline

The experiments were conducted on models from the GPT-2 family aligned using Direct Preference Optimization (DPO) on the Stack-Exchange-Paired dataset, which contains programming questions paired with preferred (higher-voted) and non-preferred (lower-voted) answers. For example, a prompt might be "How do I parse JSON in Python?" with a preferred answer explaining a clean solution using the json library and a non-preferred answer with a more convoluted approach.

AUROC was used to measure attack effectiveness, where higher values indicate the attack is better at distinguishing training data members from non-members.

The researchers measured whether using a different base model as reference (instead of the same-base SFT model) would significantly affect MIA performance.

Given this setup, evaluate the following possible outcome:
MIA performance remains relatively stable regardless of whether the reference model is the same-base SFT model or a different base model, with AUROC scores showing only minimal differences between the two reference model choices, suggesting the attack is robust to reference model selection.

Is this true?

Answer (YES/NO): YES